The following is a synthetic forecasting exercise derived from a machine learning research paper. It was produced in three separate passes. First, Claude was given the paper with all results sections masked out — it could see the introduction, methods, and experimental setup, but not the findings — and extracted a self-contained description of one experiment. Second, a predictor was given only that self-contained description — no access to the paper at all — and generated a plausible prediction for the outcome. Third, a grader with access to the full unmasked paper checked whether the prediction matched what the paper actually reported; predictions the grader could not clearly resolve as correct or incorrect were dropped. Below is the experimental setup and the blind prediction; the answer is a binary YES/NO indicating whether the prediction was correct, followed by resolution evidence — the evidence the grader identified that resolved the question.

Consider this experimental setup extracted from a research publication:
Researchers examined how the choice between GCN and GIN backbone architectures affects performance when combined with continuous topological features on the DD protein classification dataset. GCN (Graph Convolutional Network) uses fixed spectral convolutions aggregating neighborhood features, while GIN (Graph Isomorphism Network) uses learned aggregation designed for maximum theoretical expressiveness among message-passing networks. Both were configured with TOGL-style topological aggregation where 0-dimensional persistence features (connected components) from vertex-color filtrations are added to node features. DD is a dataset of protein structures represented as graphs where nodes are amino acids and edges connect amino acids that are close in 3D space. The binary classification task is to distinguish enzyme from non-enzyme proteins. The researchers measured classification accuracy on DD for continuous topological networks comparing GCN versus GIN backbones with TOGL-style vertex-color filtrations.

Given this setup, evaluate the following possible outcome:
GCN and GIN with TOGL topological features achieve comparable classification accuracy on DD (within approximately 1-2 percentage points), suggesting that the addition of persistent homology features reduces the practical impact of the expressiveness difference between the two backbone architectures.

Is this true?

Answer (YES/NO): NO